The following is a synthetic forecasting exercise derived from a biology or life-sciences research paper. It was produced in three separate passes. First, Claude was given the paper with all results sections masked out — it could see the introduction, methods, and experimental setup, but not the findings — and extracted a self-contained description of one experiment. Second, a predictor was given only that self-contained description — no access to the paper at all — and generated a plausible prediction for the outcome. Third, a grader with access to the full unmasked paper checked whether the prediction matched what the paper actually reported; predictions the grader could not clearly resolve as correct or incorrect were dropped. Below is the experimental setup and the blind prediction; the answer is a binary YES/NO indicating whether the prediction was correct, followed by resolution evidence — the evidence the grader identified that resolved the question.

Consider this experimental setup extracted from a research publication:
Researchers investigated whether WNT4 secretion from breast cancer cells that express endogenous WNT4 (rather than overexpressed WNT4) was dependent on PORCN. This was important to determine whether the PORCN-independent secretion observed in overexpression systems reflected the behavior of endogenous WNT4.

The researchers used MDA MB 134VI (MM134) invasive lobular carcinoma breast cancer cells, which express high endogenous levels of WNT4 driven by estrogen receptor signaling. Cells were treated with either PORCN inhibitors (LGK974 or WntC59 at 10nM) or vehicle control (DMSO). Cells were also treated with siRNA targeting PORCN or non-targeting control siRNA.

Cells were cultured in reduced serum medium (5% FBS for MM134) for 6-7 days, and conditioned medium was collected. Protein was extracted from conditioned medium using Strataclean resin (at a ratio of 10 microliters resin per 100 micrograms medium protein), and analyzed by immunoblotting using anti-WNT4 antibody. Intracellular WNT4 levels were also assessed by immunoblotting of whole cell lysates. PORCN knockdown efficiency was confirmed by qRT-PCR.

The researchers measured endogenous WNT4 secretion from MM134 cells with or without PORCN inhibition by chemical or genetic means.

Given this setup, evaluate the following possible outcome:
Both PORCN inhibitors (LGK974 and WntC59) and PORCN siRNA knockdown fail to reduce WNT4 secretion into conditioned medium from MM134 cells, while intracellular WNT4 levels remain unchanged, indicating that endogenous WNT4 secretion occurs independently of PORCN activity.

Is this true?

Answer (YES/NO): NO